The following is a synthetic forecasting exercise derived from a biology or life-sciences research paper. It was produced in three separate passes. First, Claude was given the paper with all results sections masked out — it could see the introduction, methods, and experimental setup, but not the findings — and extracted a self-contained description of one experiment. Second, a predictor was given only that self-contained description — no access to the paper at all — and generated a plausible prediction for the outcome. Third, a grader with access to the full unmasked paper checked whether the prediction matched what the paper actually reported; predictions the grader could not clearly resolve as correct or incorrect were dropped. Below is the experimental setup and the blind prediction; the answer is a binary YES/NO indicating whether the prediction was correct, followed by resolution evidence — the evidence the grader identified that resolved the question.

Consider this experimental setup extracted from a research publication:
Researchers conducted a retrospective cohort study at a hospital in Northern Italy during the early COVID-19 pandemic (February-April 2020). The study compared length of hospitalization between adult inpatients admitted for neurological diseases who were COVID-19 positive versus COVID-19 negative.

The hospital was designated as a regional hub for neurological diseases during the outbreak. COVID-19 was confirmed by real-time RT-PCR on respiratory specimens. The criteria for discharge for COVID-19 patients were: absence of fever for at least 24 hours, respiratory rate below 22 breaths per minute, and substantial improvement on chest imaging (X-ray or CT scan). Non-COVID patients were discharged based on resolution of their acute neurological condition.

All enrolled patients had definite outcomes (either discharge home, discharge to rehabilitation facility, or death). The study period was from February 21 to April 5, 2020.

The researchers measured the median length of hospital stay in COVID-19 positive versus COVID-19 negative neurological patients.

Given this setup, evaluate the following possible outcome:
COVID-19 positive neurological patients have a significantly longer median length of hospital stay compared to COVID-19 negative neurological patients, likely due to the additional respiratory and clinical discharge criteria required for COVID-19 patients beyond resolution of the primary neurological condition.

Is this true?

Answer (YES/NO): NO